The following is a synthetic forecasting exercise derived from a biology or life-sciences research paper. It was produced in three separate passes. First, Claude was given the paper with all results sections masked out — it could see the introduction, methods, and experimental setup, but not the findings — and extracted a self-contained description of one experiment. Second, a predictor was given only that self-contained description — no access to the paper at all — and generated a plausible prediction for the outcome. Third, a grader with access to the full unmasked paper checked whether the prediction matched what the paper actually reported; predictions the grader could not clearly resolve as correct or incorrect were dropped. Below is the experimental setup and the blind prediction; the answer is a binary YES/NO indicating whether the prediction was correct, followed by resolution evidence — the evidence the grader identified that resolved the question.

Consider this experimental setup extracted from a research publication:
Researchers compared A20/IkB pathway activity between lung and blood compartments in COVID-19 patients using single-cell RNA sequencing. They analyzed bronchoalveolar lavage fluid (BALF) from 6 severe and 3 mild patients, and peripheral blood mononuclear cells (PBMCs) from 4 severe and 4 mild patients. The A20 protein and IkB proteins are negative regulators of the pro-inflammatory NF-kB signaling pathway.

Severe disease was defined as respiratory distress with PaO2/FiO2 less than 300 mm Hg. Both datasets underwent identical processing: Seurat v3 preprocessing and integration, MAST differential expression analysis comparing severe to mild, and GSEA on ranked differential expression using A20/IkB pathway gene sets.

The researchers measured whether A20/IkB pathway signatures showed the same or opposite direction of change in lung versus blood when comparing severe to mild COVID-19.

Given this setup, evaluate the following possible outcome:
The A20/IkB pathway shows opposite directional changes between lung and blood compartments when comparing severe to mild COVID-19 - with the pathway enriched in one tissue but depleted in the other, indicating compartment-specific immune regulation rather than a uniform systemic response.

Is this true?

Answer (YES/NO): YES